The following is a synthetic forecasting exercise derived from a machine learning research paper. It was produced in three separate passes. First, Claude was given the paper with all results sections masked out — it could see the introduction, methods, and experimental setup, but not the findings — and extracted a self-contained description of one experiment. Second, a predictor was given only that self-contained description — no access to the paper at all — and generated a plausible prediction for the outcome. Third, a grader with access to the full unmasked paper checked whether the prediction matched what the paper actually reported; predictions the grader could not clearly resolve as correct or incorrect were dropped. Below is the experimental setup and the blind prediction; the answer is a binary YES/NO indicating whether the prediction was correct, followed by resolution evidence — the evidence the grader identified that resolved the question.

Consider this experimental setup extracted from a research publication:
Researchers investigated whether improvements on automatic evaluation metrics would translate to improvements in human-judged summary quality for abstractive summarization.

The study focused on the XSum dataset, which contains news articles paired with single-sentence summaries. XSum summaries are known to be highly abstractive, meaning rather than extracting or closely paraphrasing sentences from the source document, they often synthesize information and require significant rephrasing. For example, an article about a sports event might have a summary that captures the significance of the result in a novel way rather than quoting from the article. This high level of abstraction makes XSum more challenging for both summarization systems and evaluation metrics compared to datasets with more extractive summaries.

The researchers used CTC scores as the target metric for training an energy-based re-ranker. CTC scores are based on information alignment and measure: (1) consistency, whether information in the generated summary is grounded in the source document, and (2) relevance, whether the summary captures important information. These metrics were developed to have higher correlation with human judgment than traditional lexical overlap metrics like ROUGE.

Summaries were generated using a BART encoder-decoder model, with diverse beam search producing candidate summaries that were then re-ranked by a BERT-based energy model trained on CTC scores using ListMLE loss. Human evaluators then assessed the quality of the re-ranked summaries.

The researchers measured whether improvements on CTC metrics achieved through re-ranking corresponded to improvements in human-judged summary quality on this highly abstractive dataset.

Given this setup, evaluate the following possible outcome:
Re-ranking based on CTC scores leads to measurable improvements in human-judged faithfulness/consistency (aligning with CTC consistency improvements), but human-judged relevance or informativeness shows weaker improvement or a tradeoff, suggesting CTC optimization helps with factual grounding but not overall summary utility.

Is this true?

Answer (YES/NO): NO